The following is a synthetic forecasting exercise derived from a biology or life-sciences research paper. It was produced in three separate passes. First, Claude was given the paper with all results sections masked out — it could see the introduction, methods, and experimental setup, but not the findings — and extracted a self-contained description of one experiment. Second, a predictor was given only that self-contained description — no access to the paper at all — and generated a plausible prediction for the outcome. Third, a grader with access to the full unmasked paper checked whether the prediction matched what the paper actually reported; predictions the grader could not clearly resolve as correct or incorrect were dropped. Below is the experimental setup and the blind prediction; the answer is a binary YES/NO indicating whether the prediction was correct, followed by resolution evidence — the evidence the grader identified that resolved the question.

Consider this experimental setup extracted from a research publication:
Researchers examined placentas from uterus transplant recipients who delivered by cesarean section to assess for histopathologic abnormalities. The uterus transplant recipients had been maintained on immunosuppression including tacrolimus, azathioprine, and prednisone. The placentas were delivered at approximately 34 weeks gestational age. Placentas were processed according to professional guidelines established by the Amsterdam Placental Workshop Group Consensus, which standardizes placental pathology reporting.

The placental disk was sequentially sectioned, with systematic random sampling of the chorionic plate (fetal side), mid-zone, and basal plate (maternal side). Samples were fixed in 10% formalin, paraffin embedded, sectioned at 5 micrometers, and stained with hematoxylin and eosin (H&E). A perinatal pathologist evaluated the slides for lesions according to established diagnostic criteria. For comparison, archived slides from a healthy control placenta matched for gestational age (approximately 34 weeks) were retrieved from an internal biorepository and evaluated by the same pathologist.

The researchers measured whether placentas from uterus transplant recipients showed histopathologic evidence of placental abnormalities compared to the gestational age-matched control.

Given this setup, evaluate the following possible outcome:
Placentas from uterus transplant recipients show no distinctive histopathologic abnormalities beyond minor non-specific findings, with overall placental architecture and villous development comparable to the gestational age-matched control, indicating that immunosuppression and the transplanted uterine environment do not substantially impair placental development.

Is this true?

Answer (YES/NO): NO